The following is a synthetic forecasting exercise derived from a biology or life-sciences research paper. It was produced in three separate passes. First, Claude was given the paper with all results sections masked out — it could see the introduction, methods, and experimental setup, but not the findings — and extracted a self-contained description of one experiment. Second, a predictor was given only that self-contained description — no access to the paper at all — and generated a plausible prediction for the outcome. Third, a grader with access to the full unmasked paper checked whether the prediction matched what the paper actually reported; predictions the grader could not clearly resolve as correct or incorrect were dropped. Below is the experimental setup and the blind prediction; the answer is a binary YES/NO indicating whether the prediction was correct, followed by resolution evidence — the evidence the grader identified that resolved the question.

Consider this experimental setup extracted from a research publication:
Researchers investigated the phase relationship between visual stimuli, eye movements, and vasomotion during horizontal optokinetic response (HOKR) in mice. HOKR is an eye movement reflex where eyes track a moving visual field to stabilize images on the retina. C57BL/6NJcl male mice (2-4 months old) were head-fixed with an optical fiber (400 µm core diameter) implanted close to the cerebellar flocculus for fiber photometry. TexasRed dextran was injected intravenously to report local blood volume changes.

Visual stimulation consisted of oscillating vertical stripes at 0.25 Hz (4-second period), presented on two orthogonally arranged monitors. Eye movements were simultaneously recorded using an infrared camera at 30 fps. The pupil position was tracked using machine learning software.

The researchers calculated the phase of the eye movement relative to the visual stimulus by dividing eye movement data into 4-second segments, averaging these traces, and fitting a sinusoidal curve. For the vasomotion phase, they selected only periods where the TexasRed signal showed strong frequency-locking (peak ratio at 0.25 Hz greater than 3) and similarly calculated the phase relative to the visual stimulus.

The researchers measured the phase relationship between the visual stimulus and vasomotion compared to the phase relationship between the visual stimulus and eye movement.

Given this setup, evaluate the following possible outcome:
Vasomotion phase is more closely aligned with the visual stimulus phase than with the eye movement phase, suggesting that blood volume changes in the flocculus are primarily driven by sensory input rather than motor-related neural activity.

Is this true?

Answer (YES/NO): NO